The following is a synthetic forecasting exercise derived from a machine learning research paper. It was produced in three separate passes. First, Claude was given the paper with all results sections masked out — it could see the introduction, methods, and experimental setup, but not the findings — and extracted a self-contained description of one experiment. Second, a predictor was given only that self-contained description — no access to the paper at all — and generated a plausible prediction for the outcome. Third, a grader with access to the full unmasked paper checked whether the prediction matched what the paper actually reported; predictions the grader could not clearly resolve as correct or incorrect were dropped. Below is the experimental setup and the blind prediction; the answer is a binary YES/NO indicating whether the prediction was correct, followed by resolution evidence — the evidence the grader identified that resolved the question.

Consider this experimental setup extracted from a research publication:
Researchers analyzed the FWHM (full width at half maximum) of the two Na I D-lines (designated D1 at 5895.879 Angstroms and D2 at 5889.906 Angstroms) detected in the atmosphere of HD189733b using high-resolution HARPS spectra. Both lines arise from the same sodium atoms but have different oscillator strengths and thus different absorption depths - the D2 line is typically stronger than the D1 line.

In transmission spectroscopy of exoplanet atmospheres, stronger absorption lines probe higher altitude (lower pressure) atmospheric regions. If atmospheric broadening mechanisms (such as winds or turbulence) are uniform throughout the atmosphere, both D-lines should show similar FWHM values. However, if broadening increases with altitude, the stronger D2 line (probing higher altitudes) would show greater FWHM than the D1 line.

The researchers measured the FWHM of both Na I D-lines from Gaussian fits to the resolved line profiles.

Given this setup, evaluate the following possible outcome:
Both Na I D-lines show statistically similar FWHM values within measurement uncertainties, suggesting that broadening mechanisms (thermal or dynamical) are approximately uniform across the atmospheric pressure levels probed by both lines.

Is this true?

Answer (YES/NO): NO